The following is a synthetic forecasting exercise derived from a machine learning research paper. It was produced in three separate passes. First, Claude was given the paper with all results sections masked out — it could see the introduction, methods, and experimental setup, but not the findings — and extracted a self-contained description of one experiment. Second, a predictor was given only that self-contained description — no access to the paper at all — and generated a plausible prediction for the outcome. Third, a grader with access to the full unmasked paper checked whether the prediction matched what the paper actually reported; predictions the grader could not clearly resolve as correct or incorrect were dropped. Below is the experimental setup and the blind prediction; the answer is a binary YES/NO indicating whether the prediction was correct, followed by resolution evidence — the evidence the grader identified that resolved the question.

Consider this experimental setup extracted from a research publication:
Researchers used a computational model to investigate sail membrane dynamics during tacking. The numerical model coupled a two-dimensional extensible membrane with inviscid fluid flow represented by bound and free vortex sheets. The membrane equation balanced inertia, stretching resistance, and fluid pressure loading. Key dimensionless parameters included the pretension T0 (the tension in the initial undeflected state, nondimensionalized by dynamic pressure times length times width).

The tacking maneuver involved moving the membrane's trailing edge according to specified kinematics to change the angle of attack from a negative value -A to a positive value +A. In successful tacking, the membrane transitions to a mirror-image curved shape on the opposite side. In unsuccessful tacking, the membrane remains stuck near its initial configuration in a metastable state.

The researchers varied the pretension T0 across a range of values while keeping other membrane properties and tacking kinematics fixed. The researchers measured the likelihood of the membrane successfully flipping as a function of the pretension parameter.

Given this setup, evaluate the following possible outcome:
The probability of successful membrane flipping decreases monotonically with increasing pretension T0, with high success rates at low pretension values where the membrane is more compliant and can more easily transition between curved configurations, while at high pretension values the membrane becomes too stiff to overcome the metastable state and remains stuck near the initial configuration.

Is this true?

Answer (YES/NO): NO